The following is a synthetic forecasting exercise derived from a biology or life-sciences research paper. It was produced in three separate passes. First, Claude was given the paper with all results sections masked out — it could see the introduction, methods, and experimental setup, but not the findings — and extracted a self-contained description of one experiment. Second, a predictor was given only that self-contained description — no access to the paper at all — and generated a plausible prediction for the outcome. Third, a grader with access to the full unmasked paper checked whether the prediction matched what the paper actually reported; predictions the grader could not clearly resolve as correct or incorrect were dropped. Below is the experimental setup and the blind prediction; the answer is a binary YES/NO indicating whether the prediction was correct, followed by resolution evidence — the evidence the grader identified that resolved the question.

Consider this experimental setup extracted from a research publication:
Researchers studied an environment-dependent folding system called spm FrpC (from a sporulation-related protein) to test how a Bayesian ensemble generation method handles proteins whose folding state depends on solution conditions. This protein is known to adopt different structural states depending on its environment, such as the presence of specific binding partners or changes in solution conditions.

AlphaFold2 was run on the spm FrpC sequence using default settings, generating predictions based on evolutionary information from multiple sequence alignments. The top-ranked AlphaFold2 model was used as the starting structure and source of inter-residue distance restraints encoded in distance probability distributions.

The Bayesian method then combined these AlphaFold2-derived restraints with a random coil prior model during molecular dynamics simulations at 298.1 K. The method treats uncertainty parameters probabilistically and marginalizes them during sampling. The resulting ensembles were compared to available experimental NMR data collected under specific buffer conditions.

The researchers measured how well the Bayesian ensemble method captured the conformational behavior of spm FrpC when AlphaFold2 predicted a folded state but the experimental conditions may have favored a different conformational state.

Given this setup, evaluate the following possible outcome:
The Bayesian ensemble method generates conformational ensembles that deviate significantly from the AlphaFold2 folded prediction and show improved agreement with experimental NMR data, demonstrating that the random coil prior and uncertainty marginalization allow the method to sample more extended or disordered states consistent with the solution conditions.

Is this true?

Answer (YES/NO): NO